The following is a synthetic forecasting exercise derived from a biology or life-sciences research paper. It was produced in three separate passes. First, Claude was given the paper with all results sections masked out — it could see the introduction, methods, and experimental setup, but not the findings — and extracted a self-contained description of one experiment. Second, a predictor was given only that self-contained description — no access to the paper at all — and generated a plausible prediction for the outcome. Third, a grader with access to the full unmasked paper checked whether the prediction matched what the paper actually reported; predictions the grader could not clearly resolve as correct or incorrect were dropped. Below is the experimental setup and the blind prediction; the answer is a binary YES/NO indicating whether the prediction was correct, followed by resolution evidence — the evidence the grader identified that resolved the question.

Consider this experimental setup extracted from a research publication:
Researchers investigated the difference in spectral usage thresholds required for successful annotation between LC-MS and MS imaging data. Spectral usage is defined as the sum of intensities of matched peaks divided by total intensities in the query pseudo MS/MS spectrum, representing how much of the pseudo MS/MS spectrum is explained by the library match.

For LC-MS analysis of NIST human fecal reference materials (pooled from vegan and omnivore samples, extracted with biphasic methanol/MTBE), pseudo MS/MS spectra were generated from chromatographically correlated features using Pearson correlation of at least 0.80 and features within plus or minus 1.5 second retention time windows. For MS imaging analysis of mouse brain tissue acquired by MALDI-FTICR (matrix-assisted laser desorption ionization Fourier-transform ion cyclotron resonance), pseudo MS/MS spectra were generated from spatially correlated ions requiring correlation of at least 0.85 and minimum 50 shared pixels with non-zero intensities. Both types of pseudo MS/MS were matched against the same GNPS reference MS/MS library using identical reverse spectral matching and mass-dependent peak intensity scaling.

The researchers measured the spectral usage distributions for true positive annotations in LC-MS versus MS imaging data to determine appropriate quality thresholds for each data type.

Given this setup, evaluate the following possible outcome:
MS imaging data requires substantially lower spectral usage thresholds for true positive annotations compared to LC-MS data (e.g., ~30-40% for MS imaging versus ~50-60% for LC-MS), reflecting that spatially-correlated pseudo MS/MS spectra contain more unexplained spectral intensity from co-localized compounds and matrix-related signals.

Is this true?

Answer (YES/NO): NO